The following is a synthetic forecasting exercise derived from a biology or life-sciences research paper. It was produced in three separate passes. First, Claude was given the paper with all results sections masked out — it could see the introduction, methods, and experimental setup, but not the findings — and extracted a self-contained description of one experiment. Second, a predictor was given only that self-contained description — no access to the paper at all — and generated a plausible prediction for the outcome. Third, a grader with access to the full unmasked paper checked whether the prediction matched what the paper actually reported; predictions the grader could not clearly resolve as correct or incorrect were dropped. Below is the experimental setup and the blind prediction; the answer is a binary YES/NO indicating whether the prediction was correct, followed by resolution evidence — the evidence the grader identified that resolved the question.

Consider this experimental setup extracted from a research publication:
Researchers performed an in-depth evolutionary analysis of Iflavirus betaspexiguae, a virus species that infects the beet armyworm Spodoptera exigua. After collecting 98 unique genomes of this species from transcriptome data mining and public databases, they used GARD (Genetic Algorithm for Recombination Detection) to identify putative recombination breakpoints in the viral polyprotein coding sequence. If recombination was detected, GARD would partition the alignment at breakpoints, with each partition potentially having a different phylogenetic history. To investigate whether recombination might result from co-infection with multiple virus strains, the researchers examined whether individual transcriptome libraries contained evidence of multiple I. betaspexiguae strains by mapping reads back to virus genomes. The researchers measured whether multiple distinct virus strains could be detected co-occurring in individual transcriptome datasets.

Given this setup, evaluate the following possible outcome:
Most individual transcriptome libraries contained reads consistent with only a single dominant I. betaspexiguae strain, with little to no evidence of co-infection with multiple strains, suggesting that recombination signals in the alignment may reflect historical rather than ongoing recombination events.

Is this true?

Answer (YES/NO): NO